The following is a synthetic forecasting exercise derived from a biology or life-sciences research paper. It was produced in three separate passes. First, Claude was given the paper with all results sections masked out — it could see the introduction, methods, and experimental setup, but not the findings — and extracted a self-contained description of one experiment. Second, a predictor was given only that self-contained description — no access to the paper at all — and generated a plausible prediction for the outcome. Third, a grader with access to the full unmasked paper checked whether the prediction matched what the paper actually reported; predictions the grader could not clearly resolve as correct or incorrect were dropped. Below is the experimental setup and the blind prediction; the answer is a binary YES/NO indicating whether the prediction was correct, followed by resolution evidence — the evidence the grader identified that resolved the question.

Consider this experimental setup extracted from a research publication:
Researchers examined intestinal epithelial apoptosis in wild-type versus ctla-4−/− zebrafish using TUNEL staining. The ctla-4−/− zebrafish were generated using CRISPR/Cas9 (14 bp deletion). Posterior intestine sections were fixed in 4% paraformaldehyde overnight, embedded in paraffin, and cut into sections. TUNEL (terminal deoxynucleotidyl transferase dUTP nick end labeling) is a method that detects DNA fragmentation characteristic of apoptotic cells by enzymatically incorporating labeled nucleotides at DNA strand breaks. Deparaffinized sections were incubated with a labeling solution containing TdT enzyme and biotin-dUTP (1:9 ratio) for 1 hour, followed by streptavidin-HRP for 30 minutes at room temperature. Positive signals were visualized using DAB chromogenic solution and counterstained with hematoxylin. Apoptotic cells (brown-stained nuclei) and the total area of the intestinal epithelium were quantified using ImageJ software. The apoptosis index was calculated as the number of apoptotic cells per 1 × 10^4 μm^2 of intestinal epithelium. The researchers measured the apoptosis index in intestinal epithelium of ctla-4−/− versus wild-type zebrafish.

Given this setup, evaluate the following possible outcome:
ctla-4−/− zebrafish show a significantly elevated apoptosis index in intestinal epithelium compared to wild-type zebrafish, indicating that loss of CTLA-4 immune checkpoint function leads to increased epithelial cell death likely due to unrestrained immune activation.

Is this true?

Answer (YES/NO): YES